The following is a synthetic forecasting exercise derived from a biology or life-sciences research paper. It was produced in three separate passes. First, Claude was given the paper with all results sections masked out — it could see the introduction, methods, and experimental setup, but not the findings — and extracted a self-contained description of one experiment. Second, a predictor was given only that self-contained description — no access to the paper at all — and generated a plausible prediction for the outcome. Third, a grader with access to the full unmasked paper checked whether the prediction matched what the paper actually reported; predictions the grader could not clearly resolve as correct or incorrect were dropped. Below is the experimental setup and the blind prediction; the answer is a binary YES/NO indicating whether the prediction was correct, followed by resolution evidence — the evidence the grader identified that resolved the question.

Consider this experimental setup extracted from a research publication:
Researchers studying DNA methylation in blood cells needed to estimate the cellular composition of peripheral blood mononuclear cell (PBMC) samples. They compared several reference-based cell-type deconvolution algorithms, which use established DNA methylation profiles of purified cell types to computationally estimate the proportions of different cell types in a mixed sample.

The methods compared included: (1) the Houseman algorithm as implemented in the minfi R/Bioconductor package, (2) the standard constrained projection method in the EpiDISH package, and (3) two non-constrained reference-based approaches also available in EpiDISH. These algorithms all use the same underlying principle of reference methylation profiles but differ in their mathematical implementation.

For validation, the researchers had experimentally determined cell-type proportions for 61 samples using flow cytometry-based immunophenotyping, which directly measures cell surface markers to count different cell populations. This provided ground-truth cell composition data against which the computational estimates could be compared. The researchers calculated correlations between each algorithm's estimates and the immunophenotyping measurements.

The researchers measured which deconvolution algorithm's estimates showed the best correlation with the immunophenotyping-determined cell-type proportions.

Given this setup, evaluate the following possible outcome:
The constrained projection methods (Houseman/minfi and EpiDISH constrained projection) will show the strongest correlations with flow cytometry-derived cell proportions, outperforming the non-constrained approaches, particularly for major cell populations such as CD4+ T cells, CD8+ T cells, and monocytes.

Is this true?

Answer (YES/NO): NO